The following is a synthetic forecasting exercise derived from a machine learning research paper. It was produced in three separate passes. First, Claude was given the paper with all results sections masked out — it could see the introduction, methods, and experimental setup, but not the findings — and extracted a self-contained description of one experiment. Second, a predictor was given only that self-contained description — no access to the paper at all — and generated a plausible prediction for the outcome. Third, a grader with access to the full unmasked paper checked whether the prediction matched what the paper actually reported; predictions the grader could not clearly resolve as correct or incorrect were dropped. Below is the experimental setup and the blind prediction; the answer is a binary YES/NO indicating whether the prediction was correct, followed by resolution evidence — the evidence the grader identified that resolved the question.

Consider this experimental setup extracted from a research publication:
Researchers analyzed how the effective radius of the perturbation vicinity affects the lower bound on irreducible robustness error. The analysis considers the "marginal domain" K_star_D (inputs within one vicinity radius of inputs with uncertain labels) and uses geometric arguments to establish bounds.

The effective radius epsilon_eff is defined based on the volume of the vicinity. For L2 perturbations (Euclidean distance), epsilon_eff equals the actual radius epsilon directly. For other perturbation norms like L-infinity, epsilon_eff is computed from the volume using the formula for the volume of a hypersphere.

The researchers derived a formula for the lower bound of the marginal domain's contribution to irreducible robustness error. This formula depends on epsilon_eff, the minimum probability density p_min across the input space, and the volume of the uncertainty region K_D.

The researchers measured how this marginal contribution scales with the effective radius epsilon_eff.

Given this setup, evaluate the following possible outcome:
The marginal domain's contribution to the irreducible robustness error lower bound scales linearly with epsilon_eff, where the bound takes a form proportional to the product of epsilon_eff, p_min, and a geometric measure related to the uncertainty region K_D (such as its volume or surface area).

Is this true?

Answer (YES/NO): YES